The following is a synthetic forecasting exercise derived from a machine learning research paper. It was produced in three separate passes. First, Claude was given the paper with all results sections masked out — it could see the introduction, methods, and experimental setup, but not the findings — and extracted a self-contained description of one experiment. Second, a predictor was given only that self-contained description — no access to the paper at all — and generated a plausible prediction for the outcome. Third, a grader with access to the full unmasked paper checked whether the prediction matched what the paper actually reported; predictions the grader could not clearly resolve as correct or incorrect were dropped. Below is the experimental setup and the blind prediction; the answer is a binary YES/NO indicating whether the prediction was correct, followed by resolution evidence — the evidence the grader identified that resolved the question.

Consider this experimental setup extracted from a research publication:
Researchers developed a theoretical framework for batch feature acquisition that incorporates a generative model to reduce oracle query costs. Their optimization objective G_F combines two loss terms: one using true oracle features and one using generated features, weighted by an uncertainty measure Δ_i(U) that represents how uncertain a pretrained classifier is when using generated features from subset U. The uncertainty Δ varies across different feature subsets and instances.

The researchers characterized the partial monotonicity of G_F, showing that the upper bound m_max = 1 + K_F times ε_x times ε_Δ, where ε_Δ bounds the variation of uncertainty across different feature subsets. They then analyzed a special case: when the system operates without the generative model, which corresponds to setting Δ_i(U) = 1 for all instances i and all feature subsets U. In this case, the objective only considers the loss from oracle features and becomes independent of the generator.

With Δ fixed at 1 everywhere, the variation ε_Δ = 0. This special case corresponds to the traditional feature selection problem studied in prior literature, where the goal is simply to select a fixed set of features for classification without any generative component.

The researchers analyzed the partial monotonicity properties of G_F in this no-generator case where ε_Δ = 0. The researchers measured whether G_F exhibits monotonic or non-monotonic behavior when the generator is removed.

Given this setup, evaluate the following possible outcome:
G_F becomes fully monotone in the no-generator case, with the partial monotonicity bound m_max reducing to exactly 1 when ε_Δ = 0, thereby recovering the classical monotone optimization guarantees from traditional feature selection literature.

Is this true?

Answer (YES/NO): YES